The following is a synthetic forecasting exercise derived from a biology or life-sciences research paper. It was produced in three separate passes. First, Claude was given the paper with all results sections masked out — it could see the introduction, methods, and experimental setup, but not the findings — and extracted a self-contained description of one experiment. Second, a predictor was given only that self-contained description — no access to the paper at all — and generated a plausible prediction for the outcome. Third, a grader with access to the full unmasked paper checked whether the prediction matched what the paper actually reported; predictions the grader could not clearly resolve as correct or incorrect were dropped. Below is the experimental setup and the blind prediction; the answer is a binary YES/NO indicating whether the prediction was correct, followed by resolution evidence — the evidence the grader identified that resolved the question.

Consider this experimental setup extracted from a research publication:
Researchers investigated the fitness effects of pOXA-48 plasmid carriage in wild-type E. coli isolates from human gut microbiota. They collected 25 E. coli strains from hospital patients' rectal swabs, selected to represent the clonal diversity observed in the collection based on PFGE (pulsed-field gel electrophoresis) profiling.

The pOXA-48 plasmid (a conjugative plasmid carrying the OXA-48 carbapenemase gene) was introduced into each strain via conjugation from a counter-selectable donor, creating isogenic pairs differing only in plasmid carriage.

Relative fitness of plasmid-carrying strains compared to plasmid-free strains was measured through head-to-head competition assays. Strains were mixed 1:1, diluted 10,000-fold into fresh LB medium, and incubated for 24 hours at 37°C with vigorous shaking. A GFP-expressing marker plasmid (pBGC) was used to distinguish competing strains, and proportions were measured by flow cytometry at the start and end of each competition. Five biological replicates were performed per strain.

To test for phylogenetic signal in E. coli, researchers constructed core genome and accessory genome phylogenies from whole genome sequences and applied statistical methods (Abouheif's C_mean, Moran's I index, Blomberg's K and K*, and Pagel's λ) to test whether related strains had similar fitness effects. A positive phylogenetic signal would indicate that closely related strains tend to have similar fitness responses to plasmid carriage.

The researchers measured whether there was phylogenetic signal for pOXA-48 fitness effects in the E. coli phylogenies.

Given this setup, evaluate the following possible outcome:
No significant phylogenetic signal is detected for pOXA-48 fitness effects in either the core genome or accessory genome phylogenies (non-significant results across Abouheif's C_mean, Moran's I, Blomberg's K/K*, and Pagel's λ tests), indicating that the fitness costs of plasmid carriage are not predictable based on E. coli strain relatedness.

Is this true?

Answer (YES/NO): YES